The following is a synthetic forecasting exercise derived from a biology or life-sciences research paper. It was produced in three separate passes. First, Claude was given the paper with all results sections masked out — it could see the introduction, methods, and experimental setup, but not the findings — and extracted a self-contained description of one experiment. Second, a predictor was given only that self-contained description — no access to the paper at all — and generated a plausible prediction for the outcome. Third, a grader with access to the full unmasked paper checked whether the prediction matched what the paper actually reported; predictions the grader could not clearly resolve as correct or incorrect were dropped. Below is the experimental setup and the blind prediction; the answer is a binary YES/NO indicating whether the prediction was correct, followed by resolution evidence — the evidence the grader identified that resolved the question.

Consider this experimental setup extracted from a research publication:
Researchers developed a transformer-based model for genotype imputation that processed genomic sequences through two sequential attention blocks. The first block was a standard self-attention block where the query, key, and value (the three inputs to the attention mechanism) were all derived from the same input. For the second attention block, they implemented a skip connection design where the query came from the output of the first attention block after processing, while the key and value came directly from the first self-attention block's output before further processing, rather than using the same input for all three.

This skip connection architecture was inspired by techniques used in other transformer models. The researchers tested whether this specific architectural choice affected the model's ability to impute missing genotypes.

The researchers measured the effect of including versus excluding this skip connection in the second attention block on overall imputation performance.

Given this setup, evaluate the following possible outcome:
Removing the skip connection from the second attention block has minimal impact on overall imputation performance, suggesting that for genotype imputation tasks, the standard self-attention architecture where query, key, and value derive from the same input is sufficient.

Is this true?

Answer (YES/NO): NO